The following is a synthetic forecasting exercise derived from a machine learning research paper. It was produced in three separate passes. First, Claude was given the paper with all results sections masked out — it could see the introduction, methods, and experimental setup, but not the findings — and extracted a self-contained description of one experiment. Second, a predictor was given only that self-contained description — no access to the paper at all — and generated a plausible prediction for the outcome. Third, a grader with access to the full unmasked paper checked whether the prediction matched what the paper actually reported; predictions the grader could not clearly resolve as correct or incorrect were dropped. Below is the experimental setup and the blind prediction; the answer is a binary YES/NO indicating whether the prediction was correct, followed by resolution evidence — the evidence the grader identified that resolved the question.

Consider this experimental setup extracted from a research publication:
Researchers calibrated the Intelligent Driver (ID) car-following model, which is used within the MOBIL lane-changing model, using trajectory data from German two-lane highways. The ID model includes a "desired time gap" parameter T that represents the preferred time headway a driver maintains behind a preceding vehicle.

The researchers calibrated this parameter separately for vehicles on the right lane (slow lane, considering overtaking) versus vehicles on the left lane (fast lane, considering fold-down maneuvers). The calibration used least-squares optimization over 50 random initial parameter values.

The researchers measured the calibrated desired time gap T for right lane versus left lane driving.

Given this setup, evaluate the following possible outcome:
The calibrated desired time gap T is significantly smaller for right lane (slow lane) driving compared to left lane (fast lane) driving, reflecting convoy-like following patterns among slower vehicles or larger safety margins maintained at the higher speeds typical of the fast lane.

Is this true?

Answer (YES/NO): YES